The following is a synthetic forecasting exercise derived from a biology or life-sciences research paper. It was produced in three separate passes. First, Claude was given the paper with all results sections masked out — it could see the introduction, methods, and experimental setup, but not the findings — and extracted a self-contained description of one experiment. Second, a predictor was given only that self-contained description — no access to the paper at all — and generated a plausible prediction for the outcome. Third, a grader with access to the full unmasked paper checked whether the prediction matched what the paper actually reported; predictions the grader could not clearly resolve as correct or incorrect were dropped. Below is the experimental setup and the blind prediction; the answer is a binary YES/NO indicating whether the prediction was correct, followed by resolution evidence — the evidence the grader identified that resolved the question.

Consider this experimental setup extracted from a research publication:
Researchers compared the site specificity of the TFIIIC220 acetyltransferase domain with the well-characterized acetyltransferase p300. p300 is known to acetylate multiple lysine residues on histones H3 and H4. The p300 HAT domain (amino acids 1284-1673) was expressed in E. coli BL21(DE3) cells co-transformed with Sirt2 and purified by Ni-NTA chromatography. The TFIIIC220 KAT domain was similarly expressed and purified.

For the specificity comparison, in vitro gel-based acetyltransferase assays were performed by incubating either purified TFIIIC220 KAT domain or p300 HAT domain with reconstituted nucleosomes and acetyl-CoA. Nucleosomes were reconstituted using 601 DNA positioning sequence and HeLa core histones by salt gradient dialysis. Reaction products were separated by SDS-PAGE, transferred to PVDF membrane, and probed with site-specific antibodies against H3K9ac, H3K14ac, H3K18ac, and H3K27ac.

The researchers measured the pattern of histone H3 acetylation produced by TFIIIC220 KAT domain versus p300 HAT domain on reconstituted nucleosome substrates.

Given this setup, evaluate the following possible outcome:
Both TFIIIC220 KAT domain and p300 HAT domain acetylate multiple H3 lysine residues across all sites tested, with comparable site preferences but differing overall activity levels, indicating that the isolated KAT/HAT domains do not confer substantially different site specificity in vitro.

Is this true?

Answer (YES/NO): NO